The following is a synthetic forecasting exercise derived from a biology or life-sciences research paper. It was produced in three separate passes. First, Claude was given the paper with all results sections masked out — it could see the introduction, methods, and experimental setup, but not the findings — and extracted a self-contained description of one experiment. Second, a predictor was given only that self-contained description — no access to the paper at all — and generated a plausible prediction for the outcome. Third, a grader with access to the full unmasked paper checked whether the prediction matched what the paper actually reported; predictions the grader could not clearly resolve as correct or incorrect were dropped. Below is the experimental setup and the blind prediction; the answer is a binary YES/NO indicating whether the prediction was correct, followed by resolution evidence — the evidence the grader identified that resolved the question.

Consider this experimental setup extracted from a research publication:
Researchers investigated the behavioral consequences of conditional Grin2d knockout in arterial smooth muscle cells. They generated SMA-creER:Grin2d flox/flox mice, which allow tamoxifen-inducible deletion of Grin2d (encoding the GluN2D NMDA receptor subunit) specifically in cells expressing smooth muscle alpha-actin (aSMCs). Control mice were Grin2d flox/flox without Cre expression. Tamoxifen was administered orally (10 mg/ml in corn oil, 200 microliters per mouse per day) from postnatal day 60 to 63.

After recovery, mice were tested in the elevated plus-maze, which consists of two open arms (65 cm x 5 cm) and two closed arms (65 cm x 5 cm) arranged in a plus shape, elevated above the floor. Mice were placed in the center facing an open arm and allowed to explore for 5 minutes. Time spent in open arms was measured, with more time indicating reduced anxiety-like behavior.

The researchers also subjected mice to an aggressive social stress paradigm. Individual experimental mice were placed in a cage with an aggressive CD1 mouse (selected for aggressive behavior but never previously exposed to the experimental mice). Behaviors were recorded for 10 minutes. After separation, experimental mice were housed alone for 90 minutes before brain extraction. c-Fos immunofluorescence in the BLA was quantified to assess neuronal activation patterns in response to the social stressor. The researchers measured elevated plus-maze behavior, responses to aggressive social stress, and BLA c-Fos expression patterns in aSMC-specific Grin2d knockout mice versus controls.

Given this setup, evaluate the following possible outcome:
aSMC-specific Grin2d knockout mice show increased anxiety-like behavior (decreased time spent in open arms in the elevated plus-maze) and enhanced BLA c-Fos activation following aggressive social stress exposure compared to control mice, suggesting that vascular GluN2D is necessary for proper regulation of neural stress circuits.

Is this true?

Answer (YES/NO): NO